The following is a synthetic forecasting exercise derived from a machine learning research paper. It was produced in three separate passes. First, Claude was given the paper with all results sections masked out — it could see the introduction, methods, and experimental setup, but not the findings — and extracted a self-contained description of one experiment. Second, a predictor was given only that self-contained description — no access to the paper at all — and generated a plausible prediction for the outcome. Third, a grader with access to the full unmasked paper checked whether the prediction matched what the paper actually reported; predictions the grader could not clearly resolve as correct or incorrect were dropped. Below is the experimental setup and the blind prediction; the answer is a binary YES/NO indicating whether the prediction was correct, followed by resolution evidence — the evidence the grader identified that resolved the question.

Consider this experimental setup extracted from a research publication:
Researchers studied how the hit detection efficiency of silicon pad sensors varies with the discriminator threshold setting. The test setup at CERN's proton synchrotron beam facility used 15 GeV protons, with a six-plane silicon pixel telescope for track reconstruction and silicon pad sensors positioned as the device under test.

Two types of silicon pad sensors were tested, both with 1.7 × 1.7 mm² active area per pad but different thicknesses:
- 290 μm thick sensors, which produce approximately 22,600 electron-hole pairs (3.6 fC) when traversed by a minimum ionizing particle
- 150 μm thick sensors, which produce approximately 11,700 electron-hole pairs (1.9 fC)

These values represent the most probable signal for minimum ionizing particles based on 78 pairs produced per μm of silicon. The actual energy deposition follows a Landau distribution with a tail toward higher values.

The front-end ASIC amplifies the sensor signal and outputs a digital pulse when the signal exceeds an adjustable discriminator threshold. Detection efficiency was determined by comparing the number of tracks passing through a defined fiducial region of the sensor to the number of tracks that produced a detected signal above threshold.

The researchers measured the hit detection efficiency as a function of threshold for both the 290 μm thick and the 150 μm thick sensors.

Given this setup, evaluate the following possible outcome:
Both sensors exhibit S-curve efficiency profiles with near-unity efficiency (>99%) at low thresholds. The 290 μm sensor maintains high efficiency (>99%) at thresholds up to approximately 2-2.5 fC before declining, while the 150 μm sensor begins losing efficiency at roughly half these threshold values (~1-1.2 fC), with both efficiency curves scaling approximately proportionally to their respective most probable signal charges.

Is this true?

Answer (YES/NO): NO